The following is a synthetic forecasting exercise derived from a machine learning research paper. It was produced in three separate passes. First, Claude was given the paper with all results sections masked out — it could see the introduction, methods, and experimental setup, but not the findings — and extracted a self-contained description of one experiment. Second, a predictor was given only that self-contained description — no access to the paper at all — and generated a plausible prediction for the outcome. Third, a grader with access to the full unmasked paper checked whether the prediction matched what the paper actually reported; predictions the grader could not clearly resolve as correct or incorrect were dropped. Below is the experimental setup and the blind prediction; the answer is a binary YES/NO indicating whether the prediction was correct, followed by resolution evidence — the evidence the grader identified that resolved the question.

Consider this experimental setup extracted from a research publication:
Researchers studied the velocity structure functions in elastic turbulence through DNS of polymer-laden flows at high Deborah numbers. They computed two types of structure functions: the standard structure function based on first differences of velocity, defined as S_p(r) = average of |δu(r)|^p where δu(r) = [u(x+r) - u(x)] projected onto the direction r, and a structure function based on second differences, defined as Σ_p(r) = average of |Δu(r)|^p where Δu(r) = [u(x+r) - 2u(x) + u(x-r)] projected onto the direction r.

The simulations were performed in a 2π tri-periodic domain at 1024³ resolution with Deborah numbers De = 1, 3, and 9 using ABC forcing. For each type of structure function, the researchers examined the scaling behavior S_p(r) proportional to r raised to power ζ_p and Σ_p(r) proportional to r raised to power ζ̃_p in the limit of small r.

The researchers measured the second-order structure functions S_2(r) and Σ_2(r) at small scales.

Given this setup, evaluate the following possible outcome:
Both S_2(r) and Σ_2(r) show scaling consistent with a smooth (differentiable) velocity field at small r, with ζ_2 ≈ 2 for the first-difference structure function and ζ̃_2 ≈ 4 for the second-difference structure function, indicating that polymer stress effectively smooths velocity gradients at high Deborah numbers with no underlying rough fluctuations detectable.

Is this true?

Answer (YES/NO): NO